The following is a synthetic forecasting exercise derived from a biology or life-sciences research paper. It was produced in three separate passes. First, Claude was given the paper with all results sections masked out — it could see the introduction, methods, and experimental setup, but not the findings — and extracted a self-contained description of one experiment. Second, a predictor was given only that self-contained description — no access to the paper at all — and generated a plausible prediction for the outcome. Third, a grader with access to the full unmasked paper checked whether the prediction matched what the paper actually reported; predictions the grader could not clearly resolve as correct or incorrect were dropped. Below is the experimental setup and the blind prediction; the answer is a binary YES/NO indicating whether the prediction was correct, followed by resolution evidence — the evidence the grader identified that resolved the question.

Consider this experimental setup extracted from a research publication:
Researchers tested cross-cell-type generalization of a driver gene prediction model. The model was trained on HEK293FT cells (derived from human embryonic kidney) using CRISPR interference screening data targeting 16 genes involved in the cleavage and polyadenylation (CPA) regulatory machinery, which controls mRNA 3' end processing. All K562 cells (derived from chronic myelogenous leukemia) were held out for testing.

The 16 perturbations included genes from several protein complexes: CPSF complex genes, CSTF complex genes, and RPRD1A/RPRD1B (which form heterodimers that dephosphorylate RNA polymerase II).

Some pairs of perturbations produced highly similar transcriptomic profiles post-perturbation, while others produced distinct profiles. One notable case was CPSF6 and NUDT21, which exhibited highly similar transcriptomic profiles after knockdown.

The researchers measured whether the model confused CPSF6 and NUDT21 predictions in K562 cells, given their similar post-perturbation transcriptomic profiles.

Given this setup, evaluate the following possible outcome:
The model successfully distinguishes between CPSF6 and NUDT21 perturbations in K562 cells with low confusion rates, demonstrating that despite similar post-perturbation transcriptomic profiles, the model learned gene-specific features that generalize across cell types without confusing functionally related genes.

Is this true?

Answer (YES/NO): YES